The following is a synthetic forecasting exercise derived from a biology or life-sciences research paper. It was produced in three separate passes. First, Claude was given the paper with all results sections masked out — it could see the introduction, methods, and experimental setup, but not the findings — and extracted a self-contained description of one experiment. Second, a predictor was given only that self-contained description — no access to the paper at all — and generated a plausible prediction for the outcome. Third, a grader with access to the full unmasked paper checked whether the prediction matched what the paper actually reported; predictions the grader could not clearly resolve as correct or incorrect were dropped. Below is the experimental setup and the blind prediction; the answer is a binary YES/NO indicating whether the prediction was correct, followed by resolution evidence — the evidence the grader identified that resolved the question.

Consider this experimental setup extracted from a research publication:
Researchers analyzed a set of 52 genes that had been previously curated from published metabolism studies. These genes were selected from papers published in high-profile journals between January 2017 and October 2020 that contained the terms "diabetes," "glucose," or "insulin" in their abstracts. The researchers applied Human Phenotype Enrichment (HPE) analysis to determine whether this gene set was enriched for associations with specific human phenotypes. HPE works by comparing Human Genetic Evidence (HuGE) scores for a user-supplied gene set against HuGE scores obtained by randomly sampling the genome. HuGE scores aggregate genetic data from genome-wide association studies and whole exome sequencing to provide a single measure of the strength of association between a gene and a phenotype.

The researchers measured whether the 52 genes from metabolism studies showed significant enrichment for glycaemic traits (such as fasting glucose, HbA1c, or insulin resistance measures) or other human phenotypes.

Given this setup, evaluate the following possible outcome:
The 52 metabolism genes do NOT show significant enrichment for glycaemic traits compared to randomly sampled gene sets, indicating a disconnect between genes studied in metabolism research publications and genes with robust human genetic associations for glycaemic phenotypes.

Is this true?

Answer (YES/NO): YES